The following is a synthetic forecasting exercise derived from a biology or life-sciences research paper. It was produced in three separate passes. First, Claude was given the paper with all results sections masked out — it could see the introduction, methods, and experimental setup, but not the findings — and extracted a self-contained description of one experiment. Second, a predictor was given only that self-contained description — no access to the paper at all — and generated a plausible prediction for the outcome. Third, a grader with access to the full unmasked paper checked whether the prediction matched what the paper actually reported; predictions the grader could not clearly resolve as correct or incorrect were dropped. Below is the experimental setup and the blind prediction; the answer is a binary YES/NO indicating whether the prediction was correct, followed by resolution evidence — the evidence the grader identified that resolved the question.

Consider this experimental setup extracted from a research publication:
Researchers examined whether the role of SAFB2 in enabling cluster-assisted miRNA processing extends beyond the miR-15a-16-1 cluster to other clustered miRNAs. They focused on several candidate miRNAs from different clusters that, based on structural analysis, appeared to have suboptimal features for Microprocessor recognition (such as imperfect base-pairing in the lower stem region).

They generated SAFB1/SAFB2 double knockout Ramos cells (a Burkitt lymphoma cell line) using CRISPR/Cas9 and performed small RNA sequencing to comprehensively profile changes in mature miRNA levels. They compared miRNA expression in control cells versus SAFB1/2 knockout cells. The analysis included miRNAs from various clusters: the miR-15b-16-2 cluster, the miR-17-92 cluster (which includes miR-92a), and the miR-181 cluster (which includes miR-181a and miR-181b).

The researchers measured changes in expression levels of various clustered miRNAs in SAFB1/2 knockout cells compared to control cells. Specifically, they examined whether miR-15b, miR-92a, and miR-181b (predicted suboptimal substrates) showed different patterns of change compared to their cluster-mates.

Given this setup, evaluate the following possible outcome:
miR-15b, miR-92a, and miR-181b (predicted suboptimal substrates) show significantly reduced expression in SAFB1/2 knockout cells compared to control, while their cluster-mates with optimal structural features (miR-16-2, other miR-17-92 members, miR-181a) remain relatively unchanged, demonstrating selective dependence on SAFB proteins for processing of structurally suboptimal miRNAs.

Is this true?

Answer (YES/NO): YES